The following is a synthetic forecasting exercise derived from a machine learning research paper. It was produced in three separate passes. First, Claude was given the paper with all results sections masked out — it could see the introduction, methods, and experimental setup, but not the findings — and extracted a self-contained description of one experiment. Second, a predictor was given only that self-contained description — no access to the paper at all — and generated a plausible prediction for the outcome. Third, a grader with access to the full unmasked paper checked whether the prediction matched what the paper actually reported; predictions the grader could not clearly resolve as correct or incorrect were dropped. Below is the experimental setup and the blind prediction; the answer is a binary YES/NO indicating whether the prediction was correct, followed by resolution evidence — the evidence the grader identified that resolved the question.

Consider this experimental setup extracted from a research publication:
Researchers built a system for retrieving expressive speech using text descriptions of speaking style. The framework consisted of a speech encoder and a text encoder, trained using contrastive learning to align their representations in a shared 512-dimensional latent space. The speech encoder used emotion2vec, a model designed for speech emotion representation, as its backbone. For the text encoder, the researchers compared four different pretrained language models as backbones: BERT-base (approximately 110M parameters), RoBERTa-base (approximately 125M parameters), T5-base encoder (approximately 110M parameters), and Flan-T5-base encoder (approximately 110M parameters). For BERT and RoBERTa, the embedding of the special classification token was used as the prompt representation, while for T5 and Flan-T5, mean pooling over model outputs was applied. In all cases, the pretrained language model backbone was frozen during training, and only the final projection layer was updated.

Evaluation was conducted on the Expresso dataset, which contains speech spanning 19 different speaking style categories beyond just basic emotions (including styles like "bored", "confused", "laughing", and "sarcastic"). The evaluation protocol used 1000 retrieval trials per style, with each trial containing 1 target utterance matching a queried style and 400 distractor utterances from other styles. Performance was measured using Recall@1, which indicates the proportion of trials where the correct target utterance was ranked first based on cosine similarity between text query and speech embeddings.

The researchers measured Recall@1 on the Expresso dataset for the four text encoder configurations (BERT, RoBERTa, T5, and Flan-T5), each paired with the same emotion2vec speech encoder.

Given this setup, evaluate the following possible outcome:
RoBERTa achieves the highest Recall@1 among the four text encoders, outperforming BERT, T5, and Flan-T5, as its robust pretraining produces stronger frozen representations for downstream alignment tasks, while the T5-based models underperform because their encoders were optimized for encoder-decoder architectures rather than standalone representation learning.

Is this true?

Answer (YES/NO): NO